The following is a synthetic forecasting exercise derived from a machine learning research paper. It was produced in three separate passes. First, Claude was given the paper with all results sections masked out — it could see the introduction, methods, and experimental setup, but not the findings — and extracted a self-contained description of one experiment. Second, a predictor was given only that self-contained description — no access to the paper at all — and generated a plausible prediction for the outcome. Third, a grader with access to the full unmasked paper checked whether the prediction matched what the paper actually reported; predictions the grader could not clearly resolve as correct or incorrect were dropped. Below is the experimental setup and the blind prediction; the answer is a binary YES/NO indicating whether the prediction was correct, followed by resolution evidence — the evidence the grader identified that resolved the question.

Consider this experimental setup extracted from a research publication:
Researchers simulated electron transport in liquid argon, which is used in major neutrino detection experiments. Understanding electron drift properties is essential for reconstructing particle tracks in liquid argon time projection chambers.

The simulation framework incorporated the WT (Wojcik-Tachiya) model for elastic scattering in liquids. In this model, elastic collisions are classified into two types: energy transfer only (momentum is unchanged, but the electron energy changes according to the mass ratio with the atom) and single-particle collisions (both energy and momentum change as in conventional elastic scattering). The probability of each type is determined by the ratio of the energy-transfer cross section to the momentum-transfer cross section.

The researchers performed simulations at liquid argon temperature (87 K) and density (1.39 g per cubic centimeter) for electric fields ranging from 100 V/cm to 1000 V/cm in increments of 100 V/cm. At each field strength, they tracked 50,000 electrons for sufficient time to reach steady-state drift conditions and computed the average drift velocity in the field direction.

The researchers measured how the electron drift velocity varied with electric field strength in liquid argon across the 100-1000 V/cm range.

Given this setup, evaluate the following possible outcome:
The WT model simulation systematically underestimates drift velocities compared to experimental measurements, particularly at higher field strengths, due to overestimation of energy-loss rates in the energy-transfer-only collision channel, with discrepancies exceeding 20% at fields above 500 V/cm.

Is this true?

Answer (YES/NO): NO